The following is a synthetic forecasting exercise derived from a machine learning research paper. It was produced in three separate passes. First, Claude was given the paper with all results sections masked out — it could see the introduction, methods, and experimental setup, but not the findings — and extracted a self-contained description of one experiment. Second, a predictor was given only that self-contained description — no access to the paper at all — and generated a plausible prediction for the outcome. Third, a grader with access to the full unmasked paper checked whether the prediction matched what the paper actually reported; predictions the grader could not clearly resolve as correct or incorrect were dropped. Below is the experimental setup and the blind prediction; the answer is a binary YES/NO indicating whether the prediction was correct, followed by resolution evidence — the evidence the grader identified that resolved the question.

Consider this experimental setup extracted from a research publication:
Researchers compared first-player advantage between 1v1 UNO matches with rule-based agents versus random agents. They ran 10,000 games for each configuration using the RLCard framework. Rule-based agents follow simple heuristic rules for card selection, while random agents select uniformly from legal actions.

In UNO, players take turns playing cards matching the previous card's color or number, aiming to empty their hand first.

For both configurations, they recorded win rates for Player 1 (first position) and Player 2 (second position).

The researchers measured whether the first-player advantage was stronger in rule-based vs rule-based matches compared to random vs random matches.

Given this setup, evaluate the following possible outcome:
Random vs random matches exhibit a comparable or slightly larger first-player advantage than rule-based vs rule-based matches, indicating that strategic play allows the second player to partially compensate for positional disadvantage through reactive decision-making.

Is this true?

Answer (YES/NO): YES